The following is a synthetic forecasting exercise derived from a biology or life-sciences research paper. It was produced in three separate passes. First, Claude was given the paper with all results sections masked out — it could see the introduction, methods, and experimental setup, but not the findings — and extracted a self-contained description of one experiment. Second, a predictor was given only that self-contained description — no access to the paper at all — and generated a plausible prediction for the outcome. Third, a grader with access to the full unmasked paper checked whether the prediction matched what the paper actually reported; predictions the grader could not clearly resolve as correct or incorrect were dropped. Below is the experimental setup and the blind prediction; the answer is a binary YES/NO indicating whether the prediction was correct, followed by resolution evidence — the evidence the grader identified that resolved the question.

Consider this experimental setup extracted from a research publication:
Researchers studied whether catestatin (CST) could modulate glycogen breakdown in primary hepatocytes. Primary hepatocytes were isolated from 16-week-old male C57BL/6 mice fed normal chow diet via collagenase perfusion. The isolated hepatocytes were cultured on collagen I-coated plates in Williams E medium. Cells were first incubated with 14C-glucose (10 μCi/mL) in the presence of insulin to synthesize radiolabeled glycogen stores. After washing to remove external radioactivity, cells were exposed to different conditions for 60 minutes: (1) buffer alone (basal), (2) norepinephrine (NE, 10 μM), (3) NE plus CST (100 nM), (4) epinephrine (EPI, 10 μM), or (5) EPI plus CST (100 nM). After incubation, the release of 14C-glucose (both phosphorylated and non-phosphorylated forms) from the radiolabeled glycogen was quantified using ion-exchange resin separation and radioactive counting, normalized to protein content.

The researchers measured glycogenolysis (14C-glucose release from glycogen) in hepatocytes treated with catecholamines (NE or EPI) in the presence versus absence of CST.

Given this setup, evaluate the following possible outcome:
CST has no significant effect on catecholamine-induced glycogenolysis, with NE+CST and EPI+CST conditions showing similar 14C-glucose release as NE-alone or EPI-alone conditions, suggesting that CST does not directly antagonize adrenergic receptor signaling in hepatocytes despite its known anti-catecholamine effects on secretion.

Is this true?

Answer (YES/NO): NO